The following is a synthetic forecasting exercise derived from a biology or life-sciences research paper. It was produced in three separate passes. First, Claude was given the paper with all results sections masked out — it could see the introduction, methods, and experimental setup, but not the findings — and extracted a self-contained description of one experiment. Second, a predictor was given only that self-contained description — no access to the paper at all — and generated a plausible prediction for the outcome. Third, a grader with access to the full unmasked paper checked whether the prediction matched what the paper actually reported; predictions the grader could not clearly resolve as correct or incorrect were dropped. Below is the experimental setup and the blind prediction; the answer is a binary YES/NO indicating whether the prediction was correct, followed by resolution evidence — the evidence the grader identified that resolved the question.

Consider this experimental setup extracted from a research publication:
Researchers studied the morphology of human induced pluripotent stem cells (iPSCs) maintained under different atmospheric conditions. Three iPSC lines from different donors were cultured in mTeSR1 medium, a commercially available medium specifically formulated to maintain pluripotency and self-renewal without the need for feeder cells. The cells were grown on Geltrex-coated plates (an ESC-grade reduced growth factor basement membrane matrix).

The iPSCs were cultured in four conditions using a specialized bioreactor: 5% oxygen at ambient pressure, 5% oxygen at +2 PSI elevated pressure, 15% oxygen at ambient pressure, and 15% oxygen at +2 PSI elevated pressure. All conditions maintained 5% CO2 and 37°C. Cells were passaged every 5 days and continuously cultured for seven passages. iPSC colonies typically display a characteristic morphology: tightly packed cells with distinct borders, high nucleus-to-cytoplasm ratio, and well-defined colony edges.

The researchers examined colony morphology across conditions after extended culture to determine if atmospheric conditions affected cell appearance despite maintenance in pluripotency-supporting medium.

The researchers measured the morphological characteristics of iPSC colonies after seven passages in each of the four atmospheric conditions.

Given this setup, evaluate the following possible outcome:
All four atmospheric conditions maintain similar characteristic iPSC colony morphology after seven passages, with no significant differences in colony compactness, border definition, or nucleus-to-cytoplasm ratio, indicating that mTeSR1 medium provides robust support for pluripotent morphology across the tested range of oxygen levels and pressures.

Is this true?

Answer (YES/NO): NO